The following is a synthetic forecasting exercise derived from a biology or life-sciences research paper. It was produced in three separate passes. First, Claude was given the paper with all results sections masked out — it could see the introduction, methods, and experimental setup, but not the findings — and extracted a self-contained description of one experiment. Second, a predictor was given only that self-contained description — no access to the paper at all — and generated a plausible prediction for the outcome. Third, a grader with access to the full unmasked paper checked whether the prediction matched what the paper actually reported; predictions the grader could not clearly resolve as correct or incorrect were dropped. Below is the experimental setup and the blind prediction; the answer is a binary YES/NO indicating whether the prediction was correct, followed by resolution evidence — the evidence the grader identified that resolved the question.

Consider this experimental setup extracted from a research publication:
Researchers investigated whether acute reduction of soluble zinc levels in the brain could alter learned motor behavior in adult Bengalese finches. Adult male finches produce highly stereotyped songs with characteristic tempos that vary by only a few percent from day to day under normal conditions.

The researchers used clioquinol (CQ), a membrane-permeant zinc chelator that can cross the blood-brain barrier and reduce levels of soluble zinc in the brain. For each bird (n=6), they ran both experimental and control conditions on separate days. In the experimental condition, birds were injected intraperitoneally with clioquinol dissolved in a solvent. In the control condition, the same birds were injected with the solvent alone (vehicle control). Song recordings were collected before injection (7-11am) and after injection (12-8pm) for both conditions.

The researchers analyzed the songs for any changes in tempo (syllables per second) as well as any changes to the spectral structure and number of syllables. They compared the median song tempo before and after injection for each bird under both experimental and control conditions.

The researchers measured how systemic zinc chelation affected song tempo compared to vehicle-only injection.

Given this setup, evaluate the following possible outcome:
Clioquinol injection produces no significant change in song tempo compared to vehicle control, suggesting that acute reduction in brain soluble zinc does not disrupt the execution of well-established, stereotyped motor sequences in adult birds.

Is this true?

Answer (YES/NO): NO